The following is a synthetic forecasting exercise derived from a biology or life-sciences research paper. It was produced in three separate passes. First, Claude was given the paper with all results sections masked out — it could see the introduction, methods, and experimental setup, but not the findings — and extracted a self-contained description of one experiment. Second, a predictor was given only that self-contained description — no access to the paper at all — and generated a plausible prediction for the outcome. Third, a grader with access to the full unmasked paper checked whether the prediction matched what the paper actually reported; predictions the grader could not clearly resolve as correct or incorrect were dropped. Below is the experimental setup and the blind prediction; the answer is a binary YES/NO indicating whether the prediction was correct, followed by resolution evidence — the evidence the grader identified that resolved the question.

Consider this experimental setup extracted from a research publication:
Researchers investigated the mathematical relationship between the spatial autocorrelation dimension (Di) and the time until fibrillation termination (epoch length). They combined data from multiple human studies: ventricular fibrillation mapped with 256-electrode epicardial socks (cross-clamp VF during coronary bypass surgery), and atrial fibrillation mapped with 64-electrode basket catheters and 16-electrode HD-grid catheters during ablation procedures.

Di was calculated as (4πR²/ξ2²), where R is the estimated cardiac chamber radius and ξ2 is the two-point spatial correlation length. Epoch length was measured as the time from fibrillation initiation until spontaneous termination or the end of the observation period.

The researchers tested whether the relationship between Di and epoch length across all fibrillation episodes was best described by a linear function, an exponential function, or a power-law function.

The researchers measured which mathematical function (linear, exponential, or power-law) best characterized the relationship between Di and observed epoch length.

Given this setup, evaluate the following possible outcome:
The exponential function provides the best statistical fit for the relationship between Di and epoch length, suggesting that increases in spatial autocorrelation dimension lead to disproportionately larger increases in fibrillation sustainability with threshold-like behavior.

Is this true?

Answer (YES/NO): NO